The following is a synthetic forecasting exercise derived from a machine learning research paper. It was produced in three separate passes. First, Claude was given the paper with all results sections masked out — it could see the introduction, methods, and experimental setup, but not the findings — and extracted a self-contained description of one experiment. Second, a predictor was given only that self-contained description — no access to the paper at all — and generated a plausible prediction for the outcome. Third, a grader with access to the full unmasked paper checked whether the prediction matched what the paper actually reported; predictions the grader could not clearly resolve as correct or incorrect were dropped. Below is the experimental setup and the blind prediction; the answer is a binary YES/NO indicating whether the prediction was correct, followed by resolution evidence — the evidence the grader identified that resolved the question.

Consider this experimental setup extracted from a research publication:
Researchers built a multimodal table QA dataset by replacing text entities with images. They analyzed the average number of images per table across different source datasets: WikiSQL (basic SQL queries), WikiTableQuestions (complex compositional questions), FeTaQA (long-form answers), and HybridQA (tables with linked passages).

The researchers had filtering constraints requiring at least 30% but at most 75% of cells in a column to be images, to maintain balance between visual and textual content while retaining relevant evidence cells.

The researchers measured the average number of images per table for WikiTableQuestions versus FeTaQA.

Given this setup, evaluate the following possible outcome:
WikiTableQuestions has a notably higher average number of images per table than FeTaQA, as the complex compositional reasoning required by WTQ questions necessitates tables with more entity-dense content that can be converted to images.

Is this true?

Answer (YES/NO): YES